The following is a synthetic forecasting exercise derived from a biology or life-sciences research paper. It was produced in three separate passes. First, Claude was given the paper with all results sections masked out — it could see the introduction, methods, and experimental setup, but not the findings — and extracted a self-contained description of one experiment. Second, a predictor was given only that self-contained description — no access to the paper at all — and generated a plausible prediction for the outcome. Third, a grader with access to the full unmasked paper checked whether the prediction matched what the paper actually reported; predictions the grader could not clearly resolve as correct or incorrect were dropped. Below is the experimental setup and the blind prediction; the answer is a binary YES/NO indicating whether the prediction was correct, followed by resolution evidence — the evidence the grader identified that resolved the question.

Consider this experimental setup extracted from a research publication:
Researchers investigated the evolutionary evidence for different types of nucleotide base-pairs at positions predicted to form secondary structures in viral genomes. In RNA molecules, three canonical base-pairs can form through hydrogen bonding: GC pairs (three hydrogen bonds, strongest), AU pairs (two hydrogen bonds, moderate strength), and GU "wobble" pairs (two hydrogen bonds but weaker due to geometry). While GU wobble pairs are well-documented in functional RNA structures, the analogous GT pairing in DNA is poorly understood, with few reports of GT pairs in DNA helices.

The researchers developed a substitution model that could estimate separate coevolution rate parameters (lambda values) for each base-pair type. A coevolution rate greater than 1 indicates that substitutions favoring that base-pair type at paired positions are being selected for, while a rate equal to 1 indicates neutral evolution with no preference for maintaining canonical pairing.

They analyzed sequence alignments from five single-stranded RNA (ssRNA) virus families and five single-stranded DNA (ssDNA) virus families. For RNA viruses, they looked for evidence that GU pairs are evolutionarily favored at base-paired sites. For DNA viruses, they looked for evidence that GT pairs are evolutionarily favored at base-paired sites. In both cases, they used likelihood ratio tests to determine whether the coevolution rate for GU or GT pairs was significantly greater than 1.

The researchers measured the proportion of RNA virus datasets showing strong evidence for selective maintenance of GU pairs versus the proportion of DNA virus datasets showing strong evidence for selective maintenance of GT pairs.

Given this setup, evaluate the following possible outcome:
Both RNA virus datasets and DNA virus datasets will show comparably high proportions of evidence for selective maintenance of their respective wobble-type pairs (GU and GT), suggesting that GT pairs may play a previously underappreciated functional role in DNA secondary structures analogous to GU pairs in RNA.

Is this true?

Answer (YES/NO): NO